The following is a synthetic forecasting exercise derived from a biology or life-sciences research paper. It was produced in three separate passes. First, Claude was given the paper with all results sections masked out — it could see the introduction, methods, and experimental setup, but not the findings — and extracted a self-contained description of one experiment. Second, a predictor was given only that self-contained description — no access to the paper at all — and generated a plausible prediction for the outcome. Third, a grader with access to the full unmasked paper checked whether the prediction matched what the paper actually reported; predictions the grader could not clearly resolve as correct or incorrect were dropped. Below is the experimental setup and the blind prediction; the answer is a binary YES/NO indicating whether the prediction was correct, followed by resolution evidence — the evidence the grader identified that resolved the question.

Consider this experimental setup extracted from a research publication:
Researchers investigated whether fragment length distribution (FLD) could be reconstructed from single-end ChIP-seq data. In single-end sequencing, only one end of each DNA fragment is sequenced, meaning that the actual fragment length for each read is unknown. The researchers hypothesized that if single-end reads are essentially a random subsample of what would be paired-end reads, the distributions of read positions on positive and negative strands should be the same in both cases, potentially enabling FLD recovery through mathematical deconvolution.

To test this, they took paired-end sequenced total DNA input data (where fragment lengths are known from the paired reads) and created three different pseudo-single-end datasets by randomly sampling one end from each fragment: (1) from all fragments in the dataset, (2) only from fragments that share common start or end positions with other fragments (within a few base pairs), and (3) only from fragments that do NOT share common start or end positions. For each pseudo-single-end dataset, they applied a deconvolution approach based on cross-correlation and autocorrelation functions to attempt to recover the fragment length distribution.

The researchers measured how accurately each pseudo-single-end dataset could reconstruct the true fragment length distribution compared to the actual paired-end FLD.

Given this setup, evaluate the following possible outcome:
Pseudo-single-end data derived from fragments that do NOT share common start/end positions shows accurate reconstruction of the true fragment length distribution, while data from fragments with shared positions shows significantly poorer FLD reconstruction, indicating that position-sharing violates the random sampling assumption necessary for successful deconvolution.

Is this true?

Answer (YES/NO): NO